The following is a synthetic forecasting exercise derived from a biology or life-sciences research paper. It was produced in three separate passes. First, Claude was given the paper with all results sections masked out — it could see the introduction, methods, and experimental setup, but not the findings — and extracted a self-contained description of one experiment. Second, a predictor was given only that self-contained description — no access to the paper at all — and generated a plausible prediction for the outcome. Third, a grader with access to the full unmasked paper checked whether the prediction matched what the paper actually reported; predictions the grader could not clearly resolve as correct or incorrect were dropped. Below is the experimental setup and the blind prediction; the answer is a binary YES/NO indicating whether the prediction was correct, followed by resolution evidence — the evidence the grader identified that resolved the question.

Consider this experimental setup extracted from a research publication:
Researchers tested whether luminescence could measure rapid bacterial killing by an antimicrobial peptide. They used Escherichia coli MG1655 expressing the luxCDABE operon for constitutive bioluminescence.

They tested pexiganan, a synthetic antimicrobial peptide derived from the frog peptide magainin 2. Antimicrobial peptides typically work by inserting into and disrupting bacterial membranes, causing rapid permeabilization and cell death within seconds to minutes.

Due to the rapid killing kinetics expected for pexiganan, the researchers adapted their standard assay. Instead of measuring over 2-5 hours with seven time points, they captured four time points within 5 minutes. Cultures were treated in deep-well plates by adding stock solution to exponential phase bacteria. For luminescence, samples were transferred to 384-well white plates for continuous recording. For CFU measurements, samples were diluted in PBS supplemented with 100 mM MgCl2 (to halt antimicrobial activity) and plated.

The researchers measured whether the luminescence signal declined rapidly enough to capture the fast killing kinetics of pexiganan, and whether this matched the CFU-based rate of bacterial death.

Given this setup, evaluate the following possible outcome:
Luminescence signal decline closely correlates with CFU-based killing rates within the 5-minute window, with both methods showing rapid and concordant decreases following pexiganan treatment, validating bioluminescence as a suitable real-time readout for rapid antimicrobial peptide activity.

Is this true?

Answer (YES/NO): NO